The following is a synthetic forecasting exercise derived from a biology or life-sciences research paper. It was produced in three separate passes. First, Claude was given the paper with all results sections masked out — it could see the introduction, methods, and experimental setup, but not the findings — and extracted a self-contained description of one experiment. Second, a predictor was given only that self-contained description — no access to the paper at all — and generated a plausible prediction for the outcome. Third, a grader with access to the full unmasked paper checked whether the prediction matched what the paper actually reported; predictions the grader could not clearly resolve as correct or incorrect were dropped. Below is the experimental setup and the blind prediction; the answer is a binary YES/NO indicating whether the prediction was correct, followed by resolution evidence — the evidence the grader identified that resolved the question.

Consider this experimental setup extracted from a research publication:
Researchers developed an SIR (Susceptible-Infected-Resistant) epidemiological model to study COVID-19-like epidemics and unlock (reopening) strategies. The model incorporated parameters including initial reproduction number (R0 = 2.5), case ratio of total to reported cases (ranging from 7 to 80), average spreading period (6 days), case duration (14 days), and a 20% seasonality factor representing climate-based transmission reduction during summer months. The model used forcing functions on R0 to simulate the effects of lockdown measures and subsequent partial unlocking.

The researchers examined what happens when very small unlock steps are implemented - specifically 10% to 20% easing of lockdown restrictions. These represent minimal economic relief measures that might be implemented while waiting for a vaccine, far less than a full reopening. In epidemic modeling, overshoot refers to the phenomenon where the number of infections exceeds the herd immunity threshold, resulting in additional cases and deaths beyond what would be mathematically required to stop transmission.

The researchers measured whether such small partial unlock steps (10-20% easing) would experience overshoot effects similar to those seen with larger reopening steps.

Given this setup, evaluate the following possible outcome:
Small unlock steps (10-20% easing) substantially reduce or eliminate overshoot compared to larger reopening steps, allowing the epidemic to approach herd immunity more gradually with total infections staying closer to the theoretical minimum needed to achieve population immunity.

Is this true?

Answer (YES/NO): NO